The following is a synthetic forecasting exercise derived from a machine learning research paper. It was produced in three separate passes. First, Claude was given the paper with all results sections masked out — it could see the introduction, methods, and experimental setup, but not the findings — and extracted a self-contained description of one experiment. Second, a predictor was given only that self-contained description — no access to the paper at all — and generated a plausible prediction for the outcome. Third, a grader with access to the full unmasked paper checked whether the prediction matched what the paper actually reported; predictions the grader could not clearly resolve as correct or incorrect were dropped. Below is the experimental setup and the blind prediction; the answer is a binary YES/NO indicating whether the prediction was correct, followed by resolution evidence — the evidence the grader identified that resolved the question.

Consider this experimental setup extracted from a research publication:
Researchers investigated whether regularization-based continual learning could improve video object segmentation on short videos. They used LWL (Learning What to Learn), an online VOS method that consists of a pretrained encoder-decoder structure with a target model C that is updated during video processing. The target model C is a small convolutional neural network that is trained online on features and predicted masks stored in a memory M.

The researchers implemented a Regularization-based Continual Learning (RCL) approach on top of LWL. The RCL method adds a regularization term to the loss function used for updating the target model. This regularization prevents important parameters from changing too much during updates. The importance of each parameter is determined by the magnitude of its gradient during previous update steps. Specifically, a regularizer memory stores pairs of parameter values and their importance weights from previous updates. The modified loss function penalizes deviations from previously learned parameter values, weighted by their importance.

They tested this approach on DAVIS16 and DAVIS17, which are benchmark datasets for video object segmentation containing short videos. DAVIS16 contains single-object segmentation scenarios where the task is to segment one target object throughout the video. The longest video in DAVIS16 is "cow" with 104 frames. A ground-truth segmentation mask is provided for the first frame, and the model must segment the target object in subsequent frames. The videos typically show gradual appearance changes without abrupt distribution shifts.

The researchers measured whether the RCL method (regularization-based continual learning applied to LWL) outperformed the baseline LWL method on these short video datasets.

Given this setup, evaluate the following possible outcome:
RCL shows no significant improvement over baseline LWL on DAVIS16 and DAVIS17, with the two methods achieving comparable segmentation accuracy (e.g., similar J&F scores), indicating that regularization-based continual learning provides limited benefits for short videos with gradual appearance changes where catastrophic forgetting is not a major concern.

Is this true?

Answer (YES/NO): YES